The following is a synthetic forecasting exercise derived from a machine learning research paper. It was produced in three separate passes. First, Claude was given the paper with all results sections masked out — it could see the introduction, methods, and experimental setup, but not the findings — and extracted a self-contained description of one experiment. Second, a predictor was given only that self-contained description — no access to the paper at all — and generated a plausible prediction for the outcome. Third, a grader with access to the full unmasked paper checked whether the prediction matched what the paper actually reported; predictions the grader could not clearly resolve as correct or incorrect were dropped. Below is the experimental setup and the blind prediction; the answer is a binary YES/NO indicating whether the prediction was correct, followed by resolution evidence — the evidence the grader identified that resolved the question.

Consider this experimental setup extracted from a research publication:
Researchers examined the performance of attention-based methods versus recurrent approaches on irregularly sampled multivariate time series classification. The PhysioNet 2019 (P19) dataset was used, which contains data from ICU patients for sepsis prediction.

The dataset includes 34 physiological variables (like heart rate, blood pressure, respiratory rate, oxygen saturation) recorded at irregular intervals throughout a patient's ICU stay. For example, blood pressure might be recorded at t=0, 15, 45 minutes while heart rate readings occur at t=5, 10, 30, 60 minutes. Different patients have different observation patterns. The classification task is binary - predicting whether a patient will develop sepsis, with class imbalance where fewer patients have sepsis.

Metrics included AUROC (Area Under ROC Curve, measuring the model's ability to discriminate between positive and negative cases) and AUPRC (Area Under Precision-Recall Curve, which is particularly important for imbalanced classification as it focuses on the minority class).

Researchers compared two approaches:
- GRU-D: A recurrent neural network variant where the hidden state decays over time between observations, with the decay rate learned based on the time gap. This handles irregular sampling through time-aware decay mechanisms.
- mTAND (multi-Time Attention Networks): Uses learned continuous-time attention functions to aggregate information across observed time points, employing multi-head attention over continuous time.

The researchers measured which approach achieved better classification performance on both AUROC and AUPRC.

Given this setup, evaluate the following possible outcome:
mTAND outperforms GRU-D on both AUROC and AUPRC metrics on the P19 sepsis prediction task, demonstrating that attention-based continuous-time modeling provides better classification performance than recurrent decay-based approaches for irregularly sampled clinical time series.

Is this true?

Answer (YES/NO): YES